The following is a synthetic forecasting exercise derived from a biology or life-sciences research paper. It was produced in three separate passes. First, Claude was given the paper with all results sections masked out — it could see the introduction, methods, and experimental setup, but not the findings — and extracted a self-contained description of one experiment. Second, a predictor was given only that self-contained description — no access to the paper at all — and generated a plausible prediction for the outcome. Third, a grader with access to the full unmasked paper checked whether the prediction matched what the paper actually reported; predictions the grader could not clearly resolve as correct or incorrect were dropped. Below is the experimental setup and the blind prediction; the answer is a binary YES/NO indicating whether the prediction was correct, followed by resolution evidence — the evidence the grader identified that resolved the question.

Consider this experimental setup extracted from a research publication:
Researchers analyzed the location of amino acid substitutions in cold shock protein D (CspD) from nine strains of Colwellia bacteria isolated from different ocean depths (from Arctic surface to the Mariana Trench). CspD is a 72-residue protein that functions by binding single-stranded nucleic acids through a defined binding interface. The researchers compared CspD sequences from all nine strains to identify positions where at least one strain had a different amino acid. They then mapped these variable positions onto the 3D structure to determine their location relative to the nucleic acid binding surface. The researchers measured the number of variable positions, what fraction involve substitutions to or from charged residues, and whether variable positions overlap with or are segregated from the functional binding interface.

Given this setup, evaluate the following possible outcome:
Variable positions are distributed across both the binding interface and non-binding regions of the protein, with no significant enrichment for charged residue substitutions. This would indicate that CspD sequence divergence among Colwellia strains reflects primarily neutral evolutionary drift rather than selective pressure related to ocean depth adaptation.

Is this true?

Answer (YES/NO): NO